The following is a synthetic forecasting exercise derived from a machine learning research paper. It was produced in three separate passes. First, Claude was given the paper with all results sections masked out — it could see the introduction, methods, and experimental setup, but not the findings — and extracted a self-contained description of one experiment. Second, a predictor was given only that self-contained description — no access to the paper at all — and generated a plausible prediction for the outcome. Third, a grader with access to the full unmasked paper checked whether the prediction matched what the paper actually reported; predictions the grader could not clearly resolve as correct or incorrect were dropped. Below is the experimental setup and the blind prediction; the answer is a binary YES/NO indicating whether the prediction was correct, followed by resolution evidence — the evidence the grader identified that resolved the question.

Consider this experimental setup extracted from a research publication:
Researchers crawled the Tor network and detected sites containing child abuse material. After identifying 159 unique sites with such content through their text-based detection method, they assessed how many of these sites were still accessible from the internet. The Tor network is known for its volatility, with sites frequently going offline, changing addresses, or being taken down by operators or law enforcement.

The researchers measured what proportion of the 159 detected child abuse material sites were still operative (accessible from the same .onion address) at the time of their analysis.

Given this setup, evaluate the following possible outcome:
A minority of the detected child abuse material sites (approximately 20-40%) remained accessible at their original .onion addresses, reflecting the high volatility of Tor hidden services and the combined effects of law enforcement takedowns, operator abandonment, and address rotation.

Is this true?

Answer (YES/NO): NO